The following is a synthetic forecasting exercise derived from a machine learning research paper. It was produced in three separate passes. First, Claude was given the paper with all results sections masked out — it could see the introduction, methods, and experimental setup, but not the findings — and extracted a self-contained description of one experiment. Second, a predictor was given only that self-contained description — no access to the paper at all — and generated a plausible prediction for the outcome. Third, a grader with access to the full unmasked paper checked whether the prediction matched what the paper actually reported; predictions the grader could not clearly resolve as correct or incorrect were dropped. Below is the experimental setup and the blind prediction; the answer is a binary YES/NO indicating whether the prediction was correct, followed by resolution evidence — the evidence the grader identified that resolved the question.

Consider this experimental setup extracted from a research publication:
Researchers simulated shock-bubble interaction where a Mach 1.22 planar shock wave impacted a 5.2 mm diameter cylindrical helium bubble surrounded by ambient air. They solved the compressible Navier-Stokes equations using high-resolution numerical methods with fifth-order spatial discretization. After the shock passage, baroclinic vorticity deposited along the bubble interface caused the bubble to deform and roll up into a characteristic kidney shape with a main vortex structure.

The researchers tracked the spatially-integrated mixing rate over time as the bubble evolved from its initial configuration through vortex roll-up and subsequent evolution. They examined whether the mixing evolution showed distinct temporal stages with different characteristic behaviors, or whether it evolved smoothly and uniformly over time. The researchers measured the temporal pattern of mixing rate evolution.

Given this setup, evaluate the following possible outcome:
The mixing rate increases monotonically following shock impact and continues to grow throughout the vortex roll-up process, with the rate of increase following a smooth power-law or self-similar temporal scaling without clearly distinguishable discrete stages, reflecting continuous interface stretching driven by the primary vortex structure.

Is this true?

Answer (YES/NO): NO